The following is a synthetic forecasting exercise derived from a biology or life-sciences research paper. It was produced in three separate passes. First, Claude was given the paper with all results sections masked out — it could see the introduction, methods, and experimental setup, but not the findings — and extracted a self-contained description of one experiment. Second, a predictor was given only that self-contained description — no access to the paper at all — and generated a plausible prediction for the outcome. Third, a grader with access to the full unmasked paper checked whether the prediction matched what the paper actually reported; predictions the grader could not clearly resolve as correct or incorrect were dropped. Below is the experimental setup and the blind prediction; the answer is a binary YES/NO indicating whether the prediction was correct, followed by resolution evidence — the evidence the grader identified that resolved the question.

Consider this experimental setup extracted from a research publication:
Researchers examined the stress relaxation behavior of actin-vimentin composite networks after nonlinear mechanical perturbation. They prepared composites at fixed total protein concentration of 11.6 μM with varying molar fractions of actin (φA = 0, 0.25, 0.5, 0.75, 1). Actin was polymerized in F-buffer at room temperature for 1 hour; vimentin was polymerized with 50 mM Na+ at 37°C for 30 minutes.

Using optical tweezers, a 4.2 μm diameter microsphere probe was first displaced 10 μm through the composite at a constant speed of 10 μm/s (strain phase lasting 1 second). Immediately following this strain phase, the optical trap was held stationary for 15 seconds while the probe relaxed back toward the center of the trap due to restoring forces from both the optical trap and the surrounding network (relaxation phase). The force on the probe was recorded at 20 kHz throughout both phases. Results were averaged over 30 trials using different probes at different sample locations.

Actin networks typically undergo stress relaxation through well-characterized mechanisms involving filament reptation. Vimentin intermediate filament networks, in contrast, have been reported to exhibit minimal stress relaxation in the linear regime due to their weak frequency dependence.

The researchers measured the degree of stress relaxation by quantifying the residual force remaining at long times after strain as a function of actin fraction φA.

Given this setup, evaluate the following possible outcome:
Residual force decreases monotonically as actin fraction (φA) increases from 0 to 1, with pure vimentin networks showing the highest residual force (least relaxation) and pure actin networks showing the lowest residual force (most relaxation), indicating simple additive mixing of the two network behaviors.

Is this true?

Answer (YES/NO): NO